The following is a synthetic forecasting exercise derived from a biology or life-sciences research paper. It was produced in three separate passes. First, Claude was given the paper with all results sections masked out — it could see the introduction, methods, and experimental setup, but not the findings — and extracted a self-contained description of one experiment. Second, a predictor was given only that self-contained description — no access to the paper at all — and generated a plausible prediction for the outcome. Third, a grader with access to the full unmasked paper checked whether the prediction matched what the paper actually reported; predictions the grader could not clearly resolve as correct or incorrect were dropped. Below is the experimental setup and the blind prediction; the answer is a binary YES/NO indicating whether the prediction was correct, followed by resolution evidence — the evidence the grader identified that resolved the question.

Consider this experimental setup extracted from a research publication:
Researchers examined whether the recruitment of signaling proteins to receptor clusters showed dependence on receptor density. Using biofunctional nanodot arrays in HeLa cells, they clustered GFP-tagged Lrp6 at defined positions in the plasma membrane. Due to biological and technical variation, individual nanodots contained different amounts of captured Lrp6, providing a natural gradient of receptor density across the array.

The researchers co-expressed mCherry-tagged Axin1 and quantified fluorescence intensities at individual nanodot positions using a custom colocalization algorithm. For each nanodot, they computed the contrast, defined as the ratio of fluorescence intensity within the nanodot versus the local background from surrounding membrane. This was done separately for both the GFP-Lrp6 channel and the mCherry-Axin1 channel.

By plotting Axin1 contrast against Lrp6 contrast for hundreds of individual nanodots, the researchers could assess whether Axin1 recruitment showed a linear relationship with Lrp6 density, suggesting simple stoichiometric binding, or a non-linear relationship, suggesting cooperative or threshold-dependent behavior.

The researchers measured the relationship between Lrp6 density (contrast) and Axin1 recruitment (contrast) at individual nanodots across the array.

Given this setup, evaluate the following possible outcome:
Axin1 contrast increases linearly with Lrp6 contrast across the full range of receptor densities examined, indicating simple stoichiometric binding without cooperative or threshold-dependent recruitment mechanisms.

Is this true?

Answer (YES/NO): NO